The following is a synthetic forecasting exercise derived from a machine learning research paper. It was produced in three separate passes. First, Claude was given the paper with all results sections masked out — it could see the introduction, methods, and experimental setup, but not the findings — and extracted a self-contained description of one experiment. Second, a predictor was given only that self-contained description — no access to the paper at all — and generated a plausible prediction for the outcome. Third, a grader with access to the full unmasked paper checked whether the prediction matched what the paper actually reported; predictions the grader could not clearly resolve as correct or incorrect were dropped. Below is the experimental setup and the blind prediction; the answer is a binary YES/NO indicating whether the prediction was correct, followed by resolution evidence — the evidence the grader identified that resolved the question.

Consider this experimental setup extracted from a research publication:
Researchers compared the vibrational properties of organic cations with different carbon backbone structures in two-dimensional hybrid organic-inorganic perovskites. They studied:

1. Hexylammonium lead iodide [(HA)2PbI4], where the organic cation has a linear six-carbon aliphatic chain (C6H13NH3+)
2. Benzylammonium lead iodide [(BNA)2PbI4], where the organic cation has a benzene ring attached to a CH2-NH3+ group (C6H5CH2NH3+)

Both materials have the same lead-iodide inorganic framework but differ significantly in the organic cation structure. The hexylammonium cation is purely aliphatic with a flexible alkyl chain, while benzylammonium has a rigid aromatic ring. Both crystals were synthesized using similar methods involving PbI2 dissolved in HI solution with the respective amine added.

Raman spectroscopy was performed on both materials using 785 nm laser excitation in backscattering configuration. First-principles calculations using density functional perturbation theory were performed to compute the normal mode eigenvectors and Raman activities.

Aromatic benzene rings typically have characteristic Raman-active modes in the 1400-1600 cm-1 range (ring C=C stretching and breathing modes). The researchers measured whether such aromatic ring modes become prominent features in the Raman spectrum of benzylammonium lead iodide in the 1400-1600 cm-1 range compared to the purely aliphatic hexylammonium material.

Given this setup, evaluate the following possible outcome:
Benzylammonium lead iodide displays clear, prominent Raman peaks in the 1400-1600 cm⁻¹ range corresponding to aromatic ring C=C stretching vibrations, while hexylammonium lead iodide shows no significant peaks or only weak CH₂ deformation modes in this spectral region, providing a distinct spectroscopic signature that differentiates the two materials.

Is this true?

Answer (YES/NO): NO